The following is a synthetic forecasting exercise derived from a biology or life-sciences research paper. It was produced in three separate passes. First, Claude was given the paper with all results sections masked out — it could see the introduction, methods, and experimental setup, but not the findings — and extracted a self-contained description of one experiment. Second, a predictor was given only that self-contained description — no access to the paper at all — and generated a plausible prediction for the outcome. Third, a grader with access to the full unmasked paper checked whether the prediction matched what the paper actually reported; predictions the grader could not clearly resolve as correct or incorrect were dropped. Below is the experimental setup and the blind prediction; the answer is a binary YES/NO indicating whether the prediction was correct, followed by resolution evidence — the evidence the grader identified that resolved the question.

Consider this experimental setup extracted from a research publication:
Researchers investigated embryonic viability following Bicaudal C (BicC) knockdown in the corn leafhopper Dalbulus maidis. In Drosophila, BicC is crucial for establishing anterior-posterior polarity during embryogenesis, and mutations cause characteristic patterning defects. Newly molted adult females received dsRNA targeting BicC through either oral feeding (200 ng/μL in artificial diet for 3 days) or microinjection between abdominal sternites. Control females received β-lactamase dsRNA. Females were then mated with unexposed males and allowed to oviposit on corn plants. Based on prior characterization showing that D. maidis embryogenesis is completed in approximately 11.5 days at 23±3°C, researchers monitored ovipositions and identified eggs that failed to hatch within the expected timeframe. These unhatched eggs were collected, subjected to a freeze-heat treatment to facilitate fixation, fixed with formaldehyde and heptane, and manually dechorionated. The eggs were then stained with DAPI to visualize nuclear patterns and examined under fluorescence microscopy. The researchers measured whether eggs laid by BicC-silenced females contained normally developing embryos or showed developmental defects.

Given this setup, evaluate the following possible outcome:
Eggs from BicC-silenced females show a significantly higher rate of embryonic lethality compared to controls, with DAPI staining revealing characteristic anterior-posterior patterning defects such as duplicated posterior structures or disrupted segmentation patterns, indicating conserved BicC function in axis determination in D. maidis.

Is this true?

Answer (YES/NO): NO